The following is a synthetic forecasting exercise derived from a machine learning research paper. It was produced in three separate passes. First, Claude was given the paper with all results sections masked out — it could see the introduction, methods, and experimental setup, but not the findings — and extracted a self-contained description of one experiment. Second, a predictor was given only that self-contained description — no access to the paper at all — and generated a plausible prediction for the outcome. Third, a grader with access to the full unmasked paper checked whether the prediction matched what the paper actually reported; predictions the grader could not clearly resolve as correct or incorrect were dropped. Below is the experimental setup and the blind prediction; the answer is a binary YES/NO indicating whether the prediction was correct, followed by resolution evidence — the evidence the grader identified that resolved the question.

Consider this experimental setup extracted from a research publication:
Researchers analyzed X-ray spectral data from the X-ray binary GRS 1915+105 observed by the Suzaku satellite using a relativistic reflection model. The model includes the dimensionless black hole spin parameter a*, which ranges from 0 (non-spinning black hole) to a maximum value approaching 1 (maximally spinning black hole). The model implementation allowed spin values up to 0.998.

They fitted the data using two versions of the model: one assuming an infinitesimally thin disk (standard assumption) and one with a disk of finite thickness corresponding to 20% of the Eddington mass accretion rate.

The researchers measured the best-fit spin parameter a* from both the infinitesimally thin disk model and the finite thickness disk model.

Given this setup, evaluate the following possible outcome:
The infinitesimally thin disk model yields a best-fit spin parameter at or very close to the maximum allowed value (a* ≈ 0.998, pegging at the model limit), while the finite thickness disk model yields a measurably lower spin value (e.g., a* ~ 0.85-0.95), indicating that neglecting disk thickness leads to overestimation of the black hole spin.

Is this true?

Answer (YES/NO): NO